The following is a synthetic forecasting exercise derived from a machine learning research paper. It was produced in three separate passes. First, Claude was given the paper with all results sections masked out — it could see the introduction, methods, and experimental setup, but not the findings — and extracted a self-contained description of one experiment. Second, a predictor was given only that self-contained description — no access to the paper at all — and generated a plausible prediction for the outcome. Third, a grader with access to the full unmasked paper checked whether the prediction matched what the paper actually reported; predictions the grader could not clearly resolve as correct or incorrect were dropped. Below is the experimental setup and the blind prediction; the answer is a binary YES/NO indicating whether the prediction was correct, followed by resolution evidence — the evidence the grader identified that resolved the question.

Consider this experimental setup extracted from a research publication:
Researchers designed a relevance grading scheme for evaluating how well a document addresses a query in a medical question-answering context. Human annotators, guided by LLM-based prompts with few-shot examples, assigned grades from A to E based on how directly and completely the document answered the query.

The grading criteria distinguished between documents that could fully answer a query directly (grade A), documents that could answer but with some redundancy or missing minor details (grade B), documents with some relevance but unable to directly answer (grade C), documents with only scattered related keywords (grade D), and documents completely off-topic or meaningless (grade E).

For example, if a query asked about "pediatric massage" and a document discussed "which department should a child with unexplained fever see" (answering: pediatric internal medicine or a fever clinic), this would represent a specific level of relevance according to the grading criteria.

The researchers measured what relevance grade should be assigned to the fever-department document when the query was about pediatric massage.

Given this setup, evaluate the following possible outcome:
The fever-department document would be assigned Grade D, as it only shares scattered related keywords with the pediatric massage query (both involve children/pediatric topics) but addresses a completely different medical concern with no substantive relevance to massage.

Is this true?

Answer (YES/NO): NO